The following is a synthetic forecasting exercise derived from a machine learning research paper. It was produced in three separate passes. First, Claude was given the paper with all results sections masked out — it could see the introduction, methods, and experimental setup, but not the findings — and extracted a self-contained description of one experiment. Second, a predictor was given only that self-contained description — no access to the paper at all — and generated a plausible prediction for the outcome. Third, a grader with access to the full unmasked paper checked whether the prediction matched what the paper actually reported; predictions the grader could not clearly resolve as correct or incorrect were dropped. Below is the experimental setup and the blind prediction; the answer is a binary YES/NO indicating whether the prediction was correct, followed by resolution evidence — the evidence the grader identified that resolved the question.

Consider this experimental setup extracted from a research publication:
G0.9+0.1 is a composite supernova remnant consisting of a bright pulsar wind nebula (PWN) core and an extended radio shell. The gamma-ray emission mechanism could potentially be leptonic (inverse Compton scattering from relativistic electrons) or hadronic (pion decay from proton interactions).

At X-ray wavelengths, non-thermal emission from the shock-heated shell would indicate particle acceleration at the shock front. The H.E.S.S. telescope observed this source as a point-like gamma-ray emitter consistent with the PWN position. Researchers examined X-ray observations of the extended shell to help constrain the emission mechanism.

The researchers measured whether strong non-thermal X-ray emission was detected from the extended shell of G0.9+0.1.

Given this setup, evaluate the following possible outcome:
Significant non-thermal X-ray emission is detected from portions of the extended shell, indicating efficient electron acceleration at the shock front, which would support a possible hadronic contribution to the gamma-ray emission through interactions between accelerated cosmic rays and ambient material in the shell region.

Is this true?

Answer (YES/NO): NO